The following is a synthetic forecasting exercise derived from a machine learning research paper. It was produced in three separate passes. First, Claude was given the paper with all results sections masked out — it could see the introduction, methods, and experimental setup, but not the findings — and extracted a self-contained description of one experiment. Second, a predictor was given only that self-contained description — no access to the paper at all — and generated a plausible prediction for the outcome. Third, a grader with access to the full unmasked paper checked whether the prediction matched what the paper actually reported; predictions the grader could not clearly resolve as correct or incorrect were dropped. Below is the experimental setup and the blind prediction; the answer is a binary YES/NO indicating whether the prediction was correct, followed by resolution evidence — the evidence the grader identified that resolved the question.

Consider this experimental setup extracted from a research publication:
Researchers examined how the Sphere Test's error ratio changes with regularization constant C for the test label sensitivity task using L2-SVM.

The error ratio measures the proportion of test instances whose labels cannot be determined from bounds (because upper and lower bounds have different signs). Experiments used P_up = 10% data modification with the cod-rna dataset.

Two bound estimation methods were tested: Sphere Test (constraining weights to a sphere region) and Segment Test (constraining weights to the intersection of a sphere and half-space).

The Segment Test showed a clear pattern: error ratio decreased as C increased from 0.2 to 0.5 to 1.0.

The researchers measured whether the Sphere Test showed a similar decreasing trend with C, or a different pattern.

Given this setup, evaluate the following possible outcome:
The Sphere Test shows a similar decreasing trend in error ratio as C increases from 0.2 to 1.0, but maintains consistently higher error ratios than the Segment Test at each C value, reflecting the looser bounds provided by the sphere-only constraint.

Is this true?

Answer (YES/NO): NO